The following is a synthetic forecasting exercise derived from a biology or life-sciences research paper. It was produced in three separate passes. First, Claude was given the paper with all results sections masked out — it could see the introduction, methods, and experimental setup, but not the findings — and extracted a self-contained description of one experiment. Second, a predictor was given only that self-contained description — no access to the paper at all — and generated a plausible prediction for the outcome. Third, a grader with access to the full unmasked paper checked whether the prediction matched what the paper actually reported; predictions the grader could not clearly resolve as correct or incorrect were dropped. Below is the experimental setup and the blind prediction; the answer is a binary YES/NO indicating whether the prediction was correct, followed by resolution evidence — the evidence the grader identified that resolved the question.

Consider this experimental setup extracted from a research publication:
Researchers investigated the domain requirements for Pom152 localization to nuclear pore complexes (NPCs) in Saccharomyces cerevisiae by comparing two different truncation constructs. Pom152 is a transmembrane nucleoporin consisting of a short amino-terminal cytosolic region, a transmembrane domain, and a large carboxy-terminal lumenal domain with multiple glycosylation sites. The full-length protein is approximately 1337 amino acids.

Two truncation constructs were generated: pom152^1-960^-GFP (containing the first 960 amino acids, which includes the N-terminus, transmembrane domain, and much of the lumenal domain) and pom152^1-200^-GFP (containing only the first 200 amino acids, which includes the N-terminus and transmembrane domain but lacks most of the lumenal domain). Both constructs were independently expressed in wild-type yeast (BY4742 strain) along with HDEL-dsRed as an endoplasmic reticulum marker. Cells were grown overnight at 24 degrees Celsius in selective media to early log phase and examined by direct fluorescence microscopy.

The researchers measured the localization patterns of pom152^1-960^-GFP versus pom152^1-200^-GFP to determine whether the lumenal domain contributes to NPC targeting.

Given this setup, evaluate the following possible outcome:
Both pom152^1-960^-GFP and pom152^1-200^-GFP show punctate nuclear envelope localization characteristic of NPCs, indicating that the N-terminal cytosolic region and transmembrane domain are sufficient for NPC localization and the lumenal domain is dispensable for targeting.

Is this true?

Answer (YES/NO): YES